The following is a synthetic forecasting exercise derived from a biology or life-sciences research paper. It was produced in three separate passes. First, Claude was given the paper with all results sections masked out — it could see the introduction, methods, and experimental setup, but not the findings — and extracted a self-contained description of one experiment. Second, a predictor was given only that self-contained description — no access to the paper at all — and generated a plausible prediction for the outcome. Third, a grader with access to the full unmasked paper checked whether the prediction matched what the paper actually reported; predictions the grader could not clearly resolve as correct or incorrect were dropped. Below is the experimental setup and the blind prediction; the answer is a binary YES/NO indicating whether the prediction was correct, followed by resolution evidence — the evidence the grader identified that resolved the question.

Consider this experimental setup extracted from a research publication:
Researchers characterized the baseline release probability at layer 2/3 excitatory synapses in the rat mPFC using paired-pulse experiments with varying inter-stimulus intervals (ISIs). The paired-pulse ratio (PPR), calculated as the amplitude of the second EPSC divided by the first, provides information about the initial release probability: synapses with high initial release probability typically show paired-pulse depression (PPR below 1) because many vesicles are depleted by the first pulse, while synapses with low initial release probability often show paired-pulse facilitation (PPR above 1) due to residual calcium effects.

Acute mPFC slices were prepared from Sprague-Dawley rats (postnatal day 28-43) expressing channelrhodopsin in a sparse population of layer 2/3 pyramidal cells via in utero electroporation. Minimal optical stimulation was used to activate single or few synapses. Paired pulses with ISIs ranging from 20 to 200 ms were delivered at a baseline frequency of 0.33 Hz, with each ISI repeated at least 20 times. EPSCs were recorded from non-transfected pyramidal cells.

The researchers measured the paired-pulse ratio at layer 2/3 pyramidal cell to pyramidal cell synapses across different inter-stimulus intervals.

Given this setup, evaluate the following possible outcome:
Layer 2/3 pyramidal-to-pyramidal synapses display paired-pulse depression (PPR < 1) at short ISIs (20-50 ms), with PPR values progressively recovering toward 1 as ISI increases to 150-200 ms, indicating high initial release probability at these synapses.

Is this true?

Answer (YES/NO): YES